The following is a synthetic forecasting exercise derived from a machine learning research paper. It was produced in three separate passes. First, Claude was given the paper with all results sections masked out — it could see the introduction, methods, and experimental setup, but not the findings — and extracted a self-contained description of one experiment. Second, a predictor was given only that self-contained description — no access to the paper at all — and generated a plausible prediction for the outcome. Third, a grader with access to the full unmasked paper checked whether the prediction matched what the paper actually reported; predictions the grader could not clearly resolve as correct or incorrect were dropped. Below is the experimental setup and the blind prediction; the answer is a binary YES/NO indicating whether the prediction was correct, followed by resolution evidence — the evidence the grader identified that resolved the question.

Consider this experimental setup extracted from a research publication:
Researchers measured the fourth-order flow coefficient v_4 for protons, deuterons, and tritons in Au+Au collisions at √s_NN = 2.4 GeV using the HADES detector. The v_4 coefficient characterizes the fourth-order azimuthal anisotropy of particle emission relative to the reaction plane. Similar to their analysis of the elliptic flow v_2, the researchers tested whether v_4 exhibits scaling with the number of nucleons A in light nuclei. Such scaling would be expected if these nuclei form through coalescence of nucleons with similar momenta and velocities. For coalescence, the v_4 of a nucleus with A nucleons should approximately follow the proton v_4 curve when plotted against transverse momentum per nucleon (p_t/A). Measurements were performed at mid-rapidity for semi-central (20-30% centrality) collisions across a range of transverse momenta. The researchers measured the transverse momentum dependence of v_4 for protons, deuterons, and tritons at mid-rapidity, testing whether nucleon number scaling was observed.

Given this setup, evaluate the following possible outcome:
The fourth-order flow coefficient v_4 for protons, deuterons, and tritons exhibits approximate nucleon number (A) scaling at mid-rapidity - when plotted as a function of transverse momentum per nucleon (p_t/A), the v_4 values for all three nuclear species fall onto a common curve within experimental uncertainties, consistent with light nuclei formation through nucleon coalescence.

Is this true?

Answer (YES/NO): NO